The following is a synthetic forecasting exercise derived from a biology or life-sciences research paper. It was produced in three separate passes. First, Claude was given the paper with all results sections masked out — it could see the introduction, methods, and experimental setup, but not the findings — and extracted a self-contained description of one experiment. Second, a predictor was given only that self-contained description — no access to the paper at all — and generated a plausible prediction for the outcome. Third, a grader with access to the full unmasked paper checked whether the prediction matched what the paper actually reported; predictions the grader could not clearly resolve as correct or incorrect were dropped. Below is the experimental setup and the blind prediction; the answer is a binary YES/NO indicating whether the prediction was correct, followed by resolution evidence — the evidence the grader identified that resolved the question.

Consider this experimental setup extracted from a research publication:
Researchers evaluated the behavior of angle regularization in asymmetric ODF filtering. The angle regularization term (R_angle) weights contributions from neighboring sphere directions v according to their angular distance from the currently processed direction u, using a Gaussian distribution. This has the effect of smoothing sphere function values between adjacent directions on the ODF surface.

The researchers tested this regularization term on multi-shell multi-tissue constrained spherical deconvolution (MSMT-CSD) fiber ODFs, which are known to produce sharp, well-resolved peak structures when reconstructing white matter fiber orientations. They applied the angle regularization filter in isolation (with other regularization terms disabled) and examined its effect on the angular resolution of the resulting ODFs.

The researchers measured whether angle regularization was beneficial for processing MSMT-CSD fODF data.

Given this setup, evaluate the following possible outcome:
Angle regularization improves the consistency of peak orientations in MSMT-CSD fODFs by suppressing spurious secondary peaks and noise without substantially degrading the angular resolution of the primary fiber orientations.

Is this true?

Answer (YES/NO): NO